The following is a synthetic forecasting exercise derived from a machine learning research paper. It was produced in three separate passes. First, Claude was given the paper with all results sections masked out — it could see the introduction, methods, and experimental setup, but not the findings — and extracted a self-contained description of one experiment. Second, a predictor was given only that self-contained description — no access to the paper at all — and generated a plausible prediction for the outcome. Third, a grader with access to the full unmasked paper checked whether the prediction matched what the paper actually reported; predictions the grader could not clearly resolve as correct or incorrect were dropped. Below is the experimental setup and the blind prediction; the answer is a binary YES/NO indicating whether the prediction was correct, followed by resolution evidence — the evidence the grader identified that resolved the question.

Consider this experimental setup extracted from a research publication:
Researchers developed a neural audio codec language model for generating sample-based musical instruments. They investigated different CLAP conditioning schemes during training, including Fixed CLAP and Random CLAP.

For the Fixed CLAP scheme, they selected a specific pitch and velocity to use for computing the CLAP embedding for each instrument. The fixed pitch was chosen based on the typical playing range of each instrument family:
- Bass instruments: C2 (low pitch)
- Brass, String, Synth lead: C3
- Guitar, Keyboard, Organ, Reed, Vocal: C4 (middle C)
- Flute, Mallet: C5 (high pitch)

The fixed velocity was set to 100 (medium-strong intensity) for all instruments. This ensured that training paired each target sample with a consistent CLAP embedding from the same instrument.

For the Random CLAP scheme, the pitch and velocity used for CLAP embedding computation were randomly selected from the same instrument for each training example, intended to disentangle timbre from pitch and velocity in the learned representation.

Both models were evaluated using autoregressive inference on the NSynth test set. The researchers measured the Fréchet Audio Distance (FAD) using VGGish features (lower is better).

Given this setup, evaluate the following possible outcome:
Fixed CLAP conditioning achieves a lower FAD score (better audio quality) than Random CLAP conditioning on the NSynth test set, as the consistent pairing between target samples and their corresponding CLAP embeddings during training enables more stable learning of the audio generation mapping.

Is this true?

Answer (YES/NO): NO